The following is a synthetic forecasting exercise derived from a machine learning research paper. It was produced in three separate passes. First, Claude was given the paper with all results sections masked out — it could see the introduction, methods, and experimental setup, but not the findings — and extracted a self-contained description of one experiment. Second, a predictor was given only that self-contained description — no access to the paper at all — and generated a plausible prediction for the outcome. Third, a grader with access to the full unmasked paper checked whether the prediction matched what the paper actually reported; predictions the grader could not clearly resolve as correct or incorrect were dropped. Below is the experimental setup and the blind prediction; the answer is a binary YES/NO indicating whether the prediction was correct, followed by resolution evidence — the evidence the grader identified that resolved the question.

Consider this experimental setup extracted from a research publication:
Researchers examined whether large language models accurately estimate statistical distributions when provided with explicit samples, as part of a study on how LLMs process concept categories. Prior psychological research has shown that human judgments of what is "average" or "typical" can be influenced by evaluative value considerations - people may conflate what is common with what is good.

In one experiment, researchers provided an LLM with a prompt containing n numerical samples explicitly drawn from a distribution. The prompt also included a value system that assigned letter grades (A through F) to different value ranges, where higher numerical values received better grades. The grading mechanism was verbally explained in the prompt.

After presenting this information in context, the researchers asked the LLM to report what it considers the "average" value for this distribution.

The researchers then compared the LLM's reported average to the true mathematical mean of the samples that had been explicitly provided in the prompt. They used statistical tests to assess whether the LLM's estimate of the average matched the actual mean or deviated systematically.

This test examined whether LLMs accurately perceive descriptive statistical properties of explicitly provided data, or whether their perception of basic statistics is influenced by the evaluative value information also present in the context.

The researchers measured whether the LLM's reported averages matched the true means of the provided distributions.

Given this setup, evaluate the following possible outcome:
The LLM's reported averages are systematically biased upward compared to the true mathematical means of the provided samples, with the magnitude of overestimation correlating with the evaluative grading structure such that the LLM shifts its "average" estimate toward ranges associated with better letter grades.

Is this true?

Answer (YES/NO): NO